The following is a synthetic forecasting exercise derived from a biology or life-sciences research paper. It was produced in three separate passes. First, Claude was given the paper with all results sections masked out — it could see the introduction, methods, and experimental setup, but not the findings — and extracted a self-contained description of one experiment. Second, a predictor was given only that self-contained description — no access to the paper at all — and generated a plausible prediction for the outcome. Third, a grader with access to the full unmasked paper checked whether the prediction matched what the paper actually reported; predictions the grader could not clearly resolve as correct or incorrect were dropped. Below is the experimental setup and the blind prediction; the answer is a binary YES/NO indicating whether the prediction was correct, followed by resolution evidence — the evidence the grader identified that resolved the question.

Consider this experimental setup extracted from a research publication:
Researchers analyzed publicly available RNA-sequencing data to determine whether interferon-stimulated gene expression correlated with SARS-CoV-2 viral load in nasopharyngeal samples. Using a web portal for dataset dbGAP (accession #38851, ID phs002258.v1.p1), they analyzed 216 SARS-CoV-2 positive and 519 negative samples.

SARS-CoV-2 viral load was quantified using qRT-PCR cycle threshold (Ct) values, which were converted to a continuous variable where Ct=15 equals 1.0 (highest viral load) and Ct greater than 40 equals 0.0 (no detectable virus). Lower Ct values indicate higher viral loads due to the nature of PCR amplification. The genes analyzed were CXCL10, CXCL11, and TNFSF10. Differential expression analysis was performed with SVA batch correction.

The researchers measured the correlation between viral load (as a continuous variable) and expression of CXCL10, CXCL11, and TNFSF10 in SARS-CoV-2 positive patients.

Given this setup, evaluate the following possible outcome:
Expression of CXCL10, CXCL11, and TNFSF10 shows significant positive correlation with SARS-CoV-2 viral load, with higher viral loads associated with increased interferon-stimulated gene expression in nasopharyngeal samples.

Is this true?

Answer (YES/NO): YES